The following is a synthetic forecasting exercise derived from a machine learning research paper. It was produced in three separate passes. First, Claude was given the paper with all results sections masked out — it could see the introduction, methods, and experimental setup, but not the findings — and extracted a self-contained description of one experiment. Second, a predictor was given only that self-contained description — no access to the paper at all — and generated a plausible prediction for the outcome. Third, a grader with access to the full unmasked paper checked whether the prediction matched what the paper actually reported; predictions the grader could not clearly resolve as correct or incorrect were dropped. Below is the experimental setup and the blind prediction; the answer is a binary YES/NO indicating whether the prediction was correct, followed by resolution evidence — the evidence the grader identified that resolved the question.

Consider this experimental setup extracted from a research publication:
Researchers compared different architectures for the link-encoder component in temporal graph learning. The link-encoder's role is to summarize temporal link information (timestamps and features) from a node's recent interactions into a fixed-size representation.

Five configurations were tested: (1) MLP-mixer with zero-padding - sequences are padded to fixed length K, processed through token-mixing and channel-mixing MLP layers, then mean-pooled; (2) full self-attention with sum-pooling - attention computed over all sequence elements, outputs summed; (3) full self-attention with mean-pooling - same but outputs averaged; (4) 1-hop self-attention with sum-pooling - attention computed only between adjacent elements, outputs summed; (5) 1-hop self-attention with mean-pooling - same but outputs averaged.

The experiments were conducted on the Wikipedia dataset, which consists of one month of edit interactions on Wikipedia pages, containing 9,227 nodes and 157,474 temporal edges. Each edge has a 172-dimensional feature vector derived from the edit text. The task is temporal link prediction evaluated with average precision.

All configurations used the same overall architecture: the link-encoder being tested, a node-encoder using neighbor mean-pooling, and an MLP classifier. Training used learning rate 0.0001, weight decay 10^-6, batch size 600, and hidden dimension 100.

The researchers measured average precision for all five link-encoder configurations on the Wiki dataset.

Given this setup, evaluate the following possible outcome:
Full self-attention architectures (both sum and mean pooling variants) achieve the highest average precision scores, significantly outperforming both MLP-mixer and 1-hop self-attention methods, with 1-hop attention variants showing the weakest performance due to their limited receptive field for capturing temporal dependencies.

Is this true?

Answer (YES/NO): NO